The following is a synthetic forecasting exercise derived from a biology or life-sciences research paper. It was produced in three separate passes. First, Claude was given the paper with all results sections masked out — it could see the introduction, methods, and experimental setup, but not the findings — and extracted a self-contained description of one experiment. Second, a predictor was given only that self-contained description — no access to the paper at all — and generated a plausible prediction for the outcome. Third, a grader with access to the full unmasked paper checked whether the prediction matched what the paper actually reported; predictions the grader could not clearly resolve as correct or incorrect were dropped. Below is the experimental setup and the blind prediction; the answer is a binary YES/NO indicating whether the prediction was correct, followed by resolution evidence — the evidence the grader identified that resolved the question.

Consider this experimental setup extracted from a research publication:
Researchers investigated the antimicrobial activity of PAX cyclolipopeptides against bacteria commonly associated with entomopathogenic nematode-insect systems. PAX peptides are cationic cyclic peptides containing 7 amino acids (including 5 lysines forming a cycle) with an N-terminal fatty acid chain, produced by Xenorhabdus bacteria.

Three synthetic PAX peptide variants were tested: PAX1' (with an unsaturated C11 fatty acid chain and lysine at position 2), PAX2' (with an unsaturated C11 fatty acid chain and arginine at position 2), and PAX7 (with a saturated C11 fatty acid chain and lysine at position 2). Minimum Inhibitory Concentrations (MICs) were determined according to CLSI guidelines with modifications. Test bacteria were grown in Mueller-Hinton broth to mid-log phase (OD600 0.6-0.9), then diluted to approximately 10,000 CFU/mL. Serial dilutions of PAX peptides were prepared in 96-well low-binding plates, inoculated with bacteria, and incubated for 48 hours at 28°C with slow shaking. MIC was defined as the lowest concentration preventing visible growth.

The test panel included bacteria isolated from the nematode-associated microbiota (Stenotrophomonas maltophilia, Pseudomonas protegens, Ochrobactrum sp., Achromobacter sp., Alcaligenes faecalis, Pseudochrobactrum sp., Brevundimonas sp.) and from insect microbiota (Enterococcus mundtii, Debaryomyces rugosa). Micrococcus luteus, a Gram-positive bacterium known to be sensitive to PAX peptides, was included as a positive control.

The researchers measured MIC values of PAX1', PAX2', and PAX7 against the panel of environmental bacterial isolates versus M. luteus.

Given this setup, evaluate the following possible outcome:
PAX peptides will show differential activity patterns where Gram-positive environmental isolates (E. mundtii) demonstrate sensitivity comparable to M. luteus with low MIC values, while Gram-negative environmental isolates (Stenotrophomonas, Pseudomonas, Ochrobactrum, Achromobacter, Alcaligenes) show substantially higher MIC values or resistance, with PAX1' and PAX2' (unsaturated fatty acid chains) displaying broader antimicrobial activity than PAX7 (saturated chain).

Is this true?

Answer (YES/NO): NO